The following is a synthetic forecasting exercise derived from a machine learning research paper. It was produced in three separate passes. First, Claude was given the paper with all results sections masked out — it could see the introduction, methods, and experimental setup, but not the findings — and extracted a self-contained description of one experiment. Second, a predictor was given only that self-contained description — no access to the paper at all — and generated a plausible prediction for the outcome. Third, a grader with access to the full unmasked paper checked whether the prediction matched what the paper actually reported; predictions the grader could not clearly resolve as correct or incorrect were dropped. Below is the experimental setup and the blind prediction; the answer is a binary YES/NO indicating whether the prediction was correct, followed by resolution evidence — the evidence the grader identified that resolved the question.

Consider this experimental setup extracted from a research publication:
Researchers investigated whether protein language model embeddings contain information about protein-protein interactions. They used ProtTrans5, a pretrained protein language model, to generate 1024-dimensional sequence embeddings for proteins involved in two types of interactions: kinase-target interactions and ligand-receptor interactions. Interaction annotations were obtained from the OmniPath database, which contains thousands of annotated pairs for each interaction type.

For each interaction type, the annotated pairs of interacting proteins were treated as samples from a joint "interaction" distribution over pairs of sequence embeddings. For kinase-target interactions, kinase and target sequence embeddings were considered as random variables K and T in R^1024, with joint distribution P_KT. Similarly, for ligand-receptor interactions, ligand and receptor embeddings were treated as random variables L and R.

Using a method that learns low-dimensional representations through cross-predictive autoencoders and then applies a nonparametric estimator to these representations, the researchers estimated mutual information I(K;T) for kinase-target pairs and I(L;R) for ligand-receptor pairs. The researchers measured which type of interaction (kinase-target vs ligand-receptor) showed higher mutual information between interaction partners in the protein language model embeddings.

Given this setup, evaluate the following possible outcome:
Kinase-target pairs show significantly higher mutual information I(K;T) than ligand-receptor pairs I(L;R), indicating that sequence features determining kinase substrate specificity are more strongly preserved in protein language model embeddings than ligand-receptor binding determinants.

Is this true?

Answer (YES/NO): NO